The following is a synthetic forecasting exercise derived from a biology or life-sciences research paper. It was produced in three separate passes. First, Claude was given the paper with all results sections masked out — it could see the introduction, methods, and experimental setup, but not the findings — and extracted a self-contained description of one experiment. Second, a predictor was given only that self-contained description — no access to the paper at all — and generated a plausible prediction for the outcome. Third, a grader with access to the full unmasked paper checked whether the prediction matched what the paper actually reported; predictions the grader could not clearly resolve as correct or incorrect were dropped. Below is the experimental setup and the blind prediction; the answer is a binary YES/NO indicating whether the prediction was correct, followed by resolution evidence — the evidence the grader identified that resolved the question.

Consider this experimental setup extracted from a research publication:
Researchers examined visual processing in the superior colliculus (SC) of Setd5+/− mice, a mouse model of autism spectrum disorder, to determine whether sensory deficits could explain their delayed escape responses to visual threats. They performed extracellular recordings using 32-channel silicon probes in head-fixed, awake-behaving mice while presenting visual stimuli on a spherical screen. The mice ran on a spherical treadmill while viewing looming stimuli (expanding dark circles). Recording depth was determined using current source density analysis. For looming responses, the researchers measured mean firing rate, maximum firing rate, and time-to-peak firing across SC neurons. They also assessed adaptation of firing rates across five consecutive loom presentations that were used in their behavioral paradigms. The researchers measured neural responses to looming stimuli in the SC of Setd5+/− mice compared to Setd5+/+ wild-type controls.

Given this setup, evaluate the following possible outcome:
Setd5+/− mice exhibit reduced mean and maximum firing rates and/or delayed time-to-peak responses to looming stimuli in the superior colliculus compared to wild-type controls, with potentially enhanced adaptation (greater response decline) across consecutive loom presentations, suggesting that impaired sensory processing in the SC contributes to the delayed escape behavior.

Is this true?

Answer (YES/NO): NO